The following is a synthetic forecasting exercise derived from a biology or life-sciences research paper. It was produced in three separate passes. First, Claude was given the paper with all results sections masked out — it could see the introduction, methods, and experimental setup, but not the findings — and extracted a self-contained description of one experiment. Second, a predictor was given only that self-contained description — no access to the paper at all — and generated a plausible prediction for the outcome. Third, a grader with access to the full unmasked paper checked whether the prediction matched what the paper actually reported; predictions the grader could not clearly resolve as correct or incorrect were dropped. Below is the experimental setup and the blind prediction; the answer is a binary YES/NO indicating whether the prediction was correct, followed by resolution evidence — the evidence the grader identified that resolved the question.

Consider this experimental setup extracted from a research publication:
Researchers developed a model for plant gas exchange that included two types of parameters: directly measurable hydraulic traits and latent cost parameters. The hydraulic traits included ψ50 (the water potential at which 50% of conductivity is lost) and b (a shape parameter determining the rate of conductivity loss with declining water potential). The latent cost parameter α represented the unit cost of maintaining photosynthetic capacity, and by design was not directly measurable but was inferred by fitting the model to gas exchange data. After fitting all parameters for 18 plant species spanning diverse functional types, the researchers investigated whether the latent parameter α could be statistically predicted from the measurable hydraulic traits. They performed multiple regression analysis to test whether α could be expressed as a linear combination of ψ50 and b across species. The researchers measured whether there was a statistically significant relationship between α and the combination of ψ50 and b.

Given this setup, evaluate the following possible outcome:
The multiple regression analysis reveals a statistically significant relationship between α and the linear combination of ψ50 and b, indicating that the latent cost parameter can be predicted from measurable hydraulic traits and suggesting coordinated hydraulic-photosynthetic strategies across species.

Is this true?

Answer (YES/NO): YES